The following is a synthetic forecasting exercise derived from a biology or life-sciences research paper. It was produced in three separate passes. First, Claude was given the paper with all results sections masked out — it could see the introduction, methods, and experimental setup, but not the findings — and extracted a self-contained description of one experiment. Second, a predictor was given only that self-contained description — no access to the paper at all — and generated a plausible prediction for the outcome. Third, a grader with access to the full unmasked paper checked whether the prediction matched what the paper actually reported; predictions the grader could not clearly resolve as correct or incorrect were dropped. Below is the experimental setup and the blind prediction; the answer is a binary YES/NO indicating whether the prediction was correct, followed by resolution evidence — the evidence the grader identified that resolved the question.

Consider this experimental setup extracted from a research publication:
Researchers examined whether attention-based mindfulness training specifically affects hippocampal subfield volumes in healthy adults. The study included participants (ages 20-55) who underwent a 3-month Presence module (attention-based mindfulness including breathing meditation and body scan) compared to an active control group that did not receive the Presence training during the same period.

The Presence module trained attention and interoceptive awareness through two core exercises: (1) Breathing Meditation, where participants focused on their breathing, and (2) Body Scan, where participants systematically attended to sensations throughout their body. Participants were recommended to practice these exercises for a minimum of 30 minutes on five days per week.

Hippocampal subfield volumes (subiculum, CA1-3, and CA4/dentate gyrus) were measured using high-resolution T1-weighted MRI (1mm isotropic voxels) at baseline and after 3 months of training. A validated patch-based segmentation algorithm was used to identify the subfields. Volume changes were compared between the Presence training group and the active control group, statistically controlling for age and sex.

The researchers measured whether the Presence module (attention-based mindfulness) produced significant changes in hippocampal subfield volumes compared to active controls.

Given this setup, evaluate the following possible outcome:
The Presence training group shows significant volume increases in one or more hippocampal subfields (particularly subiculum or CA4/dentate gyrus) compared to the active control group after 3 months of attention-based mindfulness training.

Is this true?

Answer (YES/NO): NO